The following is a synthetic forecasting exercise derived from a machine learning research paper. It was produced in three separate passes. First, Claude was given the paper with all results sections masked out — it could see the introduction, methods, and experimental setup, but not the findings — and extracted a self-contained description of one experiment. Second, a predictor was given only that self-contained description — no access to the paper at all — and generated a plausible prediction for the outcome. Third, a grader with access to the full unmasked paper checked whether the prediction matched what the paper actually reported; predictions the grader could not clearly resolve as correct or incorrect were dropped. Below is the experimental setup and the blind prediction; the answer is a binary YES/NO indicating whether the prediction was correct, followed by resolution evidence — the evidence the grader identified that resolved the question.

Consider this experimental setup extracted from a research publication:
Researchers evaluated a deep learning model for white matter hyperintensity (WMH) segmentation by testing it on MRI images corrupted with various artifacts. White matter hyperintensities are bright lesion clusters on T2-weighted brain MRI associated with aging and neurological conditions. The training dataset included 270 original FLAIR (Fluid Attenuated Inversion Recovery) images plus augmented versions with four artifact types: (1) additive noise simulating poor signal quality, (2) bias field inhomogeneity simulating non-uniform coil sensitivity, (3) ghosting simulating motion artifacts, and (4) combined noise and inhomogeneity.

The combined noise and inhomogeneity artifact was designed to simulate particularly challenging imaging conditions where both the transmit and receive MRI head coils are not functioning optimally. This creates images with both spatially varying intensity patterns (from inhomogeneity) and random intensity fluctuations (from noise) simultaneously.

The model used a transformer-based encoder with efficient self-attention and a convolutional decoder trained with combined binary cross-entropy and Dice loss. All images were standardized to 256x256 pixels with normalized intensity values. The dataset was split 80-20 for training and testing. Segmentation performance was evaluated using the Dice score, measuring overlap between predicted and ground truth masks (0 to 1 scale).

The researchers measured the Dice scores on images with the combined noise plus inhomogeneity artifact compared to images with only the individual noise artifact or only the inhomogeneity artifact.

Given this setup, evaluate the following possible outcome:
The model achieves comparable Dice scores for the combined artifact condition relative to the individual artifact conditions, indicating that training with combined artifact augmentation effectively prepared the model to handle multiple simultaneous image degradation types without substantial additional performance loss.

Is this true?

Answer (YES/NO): YES